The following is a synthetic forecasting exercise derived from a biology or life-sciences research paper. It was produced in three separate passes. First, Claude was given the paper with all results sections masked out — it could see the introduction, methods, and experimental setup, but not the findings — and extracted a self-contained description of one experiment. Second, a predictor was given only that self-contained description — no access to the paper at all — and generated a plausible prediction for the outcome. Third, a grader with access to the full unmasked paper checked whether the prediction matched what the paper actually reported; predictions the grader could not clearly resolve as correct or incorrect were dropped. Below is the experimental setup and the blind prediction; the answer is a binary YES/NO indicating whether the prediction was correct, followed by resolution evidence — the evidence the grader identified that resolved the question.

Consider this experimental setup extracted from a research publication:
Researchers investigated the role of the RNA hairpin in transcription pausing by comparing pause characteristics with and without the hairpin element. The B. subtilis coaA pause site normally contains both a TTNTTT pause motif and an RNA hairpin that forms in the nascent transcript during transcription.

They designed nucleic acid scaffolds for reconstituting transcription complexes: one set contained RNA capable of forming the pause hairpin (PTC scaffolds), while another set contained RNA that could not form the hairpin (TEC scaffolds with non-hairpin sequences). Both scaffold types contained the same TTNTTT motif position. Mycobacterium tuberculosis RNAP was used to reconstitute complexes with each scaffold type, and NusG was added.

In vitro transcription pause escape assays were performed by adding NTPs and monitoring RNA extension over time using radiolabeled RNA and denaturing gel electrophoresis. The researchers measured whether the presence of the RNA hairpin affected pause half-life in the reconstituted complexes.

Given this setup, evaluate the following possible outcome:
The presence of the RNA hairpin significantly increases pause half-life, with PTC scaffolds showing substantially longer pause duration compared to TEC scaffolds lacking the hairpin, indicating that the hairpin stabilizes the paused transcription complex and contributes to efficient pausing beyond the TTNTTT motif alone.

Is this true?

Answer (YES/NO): YES